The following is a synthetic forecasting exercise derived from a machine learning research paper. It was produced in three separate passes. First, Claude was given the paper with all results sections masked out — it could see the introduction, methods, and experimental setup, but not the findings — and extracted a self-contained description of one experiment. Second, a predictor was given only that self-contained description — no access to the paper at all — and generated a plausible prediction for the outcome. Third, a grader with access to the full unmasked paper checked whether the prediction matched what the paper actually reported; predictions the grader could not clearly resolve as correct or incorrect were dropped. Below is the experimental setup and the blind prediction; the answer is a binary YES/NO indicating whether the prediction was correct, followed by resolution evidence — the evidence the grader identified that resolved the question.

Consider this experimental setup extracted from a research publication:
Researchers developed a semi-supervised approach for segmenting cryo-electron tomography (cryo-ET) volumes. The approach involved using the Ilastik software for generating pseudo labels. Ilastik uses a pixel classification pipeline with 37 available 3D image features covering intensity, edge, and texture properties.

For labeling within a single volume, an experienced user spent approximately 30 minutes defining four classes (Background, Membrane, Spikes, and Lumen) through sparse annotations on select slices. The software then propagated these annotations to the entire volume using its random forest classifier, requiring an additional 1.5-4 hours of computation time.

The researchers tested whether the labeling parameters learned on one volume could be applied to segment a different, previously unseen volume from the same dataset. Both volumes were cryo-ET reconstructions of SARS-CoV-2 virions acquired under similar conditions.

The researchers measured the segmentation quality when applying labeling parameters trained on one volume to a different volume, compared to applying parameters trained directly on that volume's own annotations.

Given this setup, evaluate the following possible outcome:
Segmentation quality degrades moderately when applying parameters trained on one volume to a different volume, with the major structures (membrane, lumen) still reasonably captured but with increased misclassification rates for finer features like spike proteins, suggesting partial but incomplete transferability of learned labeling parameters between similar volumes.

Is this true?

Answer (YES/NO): NO